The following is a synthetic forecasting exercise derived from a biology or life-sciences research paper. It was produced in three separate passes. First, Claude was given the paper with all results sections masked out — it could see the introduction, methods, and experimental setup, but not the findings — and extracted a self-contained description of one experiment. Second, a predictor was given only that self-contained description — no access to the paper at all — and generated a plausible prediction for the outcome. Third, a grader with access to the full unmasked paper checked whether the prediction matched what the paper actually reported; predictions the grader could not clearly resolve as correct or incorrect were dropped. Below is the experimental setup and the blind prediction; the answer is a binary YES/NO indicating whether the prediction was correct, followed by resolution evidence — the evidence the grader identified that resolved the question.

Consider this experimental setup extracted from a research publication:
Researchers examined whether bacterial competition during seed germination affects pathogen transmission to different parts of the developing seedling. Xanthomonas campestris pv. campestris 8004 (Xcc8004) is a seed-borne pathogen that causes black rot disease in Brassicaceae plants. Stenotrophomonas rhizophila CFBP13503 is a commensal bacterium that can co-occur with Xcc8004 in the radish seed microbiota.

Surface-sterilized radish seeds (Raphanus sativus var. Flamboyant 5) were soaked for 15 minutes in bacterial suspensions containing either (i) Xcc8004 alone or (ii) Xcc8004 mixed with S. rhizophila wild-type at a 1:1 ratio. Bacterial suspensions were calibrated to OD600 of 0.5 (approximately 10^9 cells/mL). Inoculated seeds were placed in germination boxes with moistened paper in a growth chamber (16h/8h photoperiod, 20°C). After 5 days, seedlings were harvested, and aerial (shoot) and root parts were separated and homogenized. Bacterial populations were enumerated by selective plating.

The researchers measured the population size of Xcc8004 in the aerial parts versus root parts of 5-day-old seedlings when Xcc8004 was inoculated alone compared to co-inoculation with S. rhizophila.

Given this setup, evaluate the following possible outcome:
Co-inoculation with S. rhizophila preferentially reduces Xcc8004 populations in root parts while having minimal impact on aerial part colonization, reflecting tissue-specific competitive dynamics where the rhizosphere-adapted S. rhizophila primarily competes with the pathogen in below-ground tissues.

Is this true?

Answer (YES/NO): NO